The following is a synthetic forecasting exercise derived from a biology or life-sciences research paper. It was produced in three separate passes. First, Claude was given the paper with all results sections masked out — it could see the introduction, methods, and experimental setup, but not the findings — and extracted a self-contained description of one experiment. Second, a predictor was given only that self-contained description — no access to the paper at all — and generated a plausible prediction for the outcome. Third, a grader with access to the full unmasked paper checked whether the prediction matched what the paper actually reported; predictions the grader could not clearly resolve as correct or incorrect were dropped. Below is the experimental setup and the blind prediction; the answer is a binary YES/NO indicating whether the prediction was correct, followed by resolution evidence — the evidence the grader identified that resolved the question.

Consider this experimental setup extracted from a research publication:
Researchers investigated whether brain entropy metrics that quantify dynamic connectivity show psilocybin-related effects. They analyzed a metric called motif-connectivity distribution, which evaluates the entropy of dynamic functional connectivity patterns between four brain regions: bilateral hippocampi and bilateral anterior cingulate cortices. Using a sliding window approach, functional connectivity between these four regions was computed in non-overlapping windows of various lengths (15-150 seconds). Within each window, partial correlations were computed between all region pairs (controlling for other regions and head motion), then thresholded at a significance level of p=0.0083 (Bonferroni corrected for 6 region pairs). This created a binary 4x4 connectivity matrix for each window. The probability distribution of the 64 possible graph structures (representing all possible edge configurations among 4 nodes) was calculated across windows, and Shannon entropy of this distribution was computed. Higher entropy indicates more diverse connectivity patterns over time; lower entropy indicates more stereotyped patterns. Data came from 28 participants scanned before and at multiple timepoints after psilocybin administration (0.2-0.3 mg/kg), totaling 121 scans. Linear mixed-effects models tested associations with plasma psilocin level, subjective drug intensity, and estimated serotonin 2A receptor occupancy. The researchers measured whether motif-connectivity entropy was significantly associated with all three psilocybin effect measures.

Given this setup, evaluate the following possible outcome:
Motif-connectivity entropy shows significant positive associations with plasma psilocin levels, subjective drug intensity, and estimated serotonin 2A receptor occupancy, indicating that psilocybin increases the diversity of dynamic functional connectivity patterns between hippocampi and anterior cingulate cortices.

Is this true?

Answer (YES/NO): NO